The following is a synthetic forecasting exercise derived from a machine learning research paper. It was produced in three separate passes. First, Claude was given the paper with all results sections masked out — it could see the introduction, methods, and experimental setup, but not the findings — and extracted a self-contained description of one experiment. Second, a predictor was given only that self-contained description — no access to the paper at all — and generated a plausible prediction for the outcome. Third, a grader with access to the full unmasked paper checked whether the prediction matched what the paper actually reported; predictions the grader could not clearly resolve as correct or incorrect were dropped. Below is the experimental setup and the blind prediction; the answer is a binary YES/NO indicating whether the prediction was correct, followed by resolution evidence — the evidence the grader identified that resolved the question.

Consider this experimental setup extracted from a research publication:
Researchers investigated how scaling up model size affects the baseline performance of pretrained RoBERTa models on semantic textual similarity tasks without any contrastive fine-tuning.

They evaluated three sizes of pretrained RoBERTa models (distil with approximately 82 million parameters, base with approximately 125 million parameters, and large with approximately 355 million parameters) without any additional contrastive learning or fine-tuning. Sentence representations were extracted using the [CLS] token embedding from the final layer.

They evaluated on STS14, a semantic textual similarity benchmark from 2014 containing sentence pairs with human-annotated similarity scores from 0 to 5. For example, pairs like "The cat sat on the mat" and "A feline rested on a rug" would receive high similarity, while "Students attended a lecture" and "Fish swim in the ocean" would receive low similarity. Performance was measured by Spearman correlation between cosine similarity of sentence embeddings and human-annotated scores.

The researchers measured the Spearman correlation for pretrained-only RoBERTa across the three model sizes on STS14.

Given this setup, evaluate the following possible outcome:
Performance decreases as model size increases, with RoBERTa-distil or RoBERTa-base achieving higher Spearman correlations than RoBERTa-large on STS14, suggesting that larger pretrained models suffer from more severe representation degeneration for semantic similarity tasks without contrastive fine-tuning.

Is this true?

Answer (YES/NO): YES